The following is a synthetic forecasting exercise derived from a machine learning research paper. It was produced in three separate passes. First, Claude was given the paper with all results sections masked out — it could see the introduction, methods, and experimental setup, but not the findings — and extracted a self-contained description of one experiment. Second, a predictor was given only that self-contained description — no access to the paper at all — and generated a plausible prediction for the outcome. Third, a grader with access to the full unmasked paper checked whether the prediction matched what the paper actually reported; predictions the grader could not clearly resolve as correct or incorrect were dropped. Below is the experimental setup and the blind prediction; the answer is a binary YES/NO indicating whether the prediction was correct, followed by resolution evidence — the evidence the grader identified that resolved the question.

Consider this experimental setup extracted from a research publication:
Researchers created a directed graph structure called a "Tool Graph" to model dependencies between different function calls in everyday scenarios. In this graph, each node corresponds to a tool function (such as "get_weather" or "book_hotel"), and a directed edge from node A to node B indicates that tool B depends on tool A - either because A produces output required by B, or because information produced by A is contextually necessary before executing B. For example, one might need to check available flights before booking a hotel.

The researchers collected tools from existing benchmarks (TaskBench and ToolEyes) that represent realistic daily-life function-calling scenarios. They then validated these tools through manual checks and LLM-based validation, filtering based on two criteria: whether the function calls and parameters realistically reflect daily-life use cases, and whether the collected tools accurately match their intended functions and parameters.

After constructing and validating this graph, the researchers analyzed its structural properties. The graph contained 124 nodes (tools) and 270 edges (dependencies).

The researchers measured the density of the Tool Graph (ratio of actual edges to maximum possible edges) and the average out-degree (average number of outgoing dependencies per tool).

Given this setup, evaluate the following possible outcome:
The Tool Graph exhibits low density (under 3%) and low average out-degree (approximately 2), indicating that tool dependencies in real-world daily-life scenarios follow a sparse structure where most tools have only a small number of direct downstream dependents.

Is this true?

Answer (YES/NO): YES